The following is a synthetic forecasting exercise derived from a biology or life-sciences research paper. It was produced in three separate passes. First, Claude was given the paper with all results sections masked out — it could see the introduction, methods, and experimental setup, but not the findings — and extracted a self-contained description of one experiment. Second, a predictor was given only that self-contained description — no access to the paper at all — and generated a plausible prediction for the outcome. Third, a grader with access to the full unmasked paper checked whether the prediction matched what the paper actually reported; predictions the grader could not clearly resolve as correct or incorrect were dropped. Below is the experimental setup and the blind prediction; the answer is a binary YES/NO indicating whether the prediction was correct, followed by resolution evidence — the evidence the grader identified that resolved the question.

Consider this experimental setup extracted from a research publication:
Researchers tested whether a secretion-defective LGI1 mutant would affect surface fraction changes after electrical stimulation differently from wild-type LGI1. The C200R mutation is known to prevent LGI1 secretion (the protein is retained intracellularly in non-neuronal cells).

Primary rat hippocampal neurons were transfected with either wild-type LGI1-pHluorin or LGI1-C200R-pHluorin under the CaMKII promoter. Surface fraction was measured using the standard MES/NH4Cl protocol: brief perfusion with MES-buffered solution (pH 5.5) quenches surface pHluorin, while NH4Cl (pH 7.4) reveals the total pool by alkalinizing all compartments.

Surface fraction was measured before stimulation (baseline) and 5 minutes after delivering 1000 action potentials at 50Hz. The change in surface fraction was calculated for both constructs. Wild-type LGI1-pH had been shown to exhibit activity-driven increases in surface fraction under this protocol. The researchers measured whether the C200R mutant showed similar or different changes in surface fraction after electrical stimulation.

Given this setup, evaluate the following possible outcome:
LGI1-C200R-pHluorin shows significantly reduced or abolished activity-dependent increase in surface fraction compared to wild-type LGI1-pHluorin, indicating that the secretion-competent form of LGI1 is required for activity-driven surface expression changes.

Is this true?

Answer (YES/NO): YES